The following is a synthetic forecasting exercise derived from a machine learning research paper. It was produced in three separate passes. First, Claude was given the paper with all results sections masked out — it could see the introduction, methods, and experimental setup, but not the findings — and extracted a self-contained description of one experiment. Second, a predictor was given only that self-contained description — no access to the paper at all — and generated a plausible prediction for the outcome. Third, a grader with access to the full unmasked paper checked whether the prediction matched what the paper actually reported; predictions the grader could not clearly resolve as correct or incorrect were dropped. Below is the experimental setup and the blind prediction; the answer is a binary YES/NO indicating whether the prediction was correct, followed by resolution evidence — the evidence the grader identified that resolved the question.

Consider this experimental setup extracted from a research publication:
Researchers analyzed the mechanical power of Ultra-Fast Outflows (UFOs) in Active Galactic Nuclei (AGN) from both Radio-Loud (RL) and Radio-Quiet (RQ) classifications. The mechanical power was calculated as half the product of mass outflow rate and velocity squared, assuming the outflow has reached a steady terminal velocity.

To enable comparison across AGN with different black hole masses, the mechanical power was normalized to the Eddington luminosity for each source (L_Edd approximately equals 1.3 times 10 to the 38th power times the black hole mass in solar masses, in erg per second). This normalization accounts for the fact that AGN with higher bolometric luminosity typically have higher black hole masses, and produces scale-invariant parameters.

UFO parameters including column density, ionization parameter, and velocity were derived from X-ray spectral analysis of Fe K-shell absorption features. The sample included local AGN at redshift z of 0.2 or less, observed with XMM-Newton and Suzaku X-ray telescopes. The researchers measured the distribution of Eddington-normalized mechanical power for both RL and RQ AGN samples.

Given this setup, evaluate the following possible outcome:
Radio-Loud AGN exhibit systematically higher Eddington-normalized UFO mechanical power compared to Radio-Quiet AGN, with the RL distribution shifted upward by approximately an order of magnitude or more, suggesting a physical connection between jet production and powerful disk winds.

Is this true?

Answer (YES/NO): NO